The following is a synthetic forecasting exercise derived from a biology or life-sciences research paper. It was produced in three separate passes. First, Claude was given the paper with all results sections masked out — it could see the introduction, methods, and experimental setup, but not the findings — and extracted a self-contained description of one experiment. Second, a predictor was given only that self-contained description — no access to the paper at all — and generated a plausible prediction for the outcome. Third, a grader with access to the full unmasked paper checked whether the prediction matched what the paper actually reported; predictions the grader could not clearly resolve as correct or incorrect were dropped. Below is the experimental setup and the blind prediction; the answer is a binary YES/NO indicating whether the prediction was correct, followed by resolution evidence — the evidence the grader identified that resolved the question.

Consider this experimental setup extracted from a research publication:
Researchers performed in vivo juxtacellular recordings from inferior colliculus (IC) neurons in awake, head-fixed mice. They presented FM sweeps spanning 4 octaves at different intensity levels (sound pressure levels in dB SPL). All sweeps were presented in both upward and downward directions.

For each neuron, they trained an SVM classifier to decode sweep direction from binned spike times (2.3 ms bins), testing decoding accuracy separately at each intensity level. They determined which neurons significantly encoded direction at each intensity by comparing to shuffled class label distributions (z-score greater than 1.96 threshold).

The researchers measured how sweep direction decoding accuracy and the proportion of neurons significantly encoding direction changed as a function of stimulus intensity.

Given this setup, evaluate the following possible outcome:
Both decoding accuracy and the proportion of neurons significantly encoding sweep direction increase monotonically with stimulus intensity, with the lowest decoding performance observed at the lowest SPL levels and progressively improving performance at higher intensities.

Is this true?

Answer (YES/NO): YES